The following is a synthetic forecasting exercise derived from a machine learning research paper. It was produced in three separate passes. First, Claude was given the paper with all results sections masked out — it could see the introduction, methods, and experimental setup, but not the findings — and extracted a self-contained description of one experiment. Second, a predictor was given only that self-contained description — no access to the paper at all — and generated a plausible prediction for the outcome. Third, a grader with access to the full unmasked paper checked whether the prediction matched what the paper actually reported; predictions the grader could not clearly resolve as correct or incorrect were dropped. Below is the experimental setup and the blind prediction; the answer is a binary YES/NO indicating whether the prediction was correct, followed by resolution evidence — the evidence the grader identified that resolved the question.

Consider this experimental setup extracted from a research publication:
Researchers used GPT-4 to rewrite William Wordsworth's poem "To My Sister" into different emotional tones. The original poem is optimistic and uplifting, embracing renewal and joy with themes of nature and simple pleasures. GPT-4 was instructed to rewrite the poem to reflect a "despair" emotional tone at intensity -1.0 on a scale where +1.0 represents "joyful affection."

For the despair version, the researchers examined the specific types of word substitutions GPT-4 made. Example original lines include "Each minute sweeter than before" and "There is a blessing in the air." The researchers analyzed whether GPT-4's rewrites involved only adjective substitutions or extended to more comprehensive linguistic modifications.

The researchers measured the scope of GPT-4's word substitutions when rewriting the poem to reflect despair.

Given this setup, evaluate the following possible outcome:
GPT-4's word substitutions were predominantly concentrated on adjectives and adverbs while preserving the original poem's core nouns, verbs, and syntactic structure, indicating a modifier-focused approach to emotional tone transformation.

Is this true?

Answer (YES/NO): NO